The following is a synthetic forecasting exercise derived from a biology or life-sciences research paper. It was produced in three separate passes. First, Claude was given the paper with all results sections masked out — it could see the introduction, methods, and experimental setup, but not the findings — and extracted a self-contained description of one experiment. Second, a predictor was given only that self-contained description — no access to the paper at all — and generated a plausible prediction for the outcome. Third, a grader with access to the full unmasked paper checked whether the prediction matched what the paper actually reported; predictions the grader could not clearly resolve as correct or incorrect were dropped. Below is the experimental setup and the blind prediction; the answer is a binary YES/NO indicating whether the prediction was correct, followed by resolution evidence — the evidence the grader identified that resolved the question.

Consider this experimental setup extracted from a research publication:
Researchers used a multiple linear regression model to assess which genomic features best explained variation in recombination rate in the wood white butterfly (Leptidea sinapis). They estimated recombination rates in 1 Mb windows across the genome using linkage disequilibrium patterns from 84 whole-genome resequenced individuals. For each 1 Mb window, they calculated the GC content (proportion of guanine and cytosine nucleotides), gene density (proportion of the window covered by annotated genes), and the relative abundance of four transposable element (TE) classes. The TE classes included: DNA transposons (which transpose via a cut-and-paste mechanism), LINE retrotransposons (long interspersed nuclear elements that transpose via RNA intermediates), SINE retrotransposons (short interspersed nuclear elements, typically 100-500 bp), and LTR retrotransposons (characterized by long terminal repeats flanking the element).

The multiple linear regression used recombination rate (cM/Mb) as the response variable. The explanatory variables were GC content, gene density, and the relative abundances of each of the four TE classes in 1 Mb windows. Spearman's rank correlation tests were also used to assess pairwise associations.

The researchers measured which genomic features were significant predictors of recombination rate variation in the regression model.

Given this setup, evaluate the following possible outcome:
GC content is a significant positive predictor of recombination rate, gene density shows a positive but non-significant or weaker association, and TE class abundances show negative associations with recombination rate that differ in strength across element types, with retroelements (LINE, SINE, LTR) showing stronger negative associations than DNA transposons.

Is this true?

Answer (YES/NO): NO